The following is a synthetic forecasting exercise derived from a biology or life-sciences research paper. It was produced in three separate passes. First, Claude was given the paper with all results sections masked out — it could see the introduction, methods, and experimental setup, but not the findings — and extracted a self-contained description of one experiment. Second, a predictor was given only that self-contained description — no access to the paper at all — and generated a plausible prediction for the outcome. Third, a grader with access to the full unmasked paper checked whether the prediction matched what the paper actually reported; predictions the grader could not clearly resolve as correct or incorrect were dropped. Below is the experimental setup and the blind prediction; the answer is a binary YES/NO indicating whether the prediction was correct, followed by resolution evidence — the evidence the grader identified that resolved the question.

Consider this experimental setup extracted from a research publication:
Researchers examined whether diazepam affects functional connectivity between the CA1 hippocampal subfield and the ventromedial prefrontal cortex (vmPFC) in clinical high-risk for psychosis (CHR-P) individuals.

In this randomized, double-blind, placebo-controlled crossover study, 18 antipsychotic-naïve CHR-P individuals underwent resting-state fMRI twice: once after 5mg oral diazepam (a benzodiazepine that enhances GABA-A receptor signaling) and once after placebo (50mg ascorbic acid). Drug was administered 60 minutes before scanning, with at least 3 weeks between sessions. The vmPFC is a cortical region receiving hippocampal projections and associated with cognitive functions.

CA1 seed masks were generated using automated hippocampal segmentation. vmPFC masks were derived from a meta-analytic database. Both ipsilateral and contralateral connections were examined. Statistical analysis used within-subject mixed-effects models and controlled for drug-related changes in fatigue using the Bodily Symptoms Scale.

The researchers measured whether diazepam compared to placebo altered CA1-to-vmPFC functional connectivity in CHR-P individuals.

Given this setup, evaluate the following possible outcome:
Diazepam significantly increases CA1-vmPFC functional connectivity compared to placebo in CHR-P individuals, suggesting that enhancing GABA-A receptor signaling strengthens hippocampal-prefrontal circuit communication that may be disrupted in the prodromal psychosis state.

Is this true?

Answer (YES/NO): YES